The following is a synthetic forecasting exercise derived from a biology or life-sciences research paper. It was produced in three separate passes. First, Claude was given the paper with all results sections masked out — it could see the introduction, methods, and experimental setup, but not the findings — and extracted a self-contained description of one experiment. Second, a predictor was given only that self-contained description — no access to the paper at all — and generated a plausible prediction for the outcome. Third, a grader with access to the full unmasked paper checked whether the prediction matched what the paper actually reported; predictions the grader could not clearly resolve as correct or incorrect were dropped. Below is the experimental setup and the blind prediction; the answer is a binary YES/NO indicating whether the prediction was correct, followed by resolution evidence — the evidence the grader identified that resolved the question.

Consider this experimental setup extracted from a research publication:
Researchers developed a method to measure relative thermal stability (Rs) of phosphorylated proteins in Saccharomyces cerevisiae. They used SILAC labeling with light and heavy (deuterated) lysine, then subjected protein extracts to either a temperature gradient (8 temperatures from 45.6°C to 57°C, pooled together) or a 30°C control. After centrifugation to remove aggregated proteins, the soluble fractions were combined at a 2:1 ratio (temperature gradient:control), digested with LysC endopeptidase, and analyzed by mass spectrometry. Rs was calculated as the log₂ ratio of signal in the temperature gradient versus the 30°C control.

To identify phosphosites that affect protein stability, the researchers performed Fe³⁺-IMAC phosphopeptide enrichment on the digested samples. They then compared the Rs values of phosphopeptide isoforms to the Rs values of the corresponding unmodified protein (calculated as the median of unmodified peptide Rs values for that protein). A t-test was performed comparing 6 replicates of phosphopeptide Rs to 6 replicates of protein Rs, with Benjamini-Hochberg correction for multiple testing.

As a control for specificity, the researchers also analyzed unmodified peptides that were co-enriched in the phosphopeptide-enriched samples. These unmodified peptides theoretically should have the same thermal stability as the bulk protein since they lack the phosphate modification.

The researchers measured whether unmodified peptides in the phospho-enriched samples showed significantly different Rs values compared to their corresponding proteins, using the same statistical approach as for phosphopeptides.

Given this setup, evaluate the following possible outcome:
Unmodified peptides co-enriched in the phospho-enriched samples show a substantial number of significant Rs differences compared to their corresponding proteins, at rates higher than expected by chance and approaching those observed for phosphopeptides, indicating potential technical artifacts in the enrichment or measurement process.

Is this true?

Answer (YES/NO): NO